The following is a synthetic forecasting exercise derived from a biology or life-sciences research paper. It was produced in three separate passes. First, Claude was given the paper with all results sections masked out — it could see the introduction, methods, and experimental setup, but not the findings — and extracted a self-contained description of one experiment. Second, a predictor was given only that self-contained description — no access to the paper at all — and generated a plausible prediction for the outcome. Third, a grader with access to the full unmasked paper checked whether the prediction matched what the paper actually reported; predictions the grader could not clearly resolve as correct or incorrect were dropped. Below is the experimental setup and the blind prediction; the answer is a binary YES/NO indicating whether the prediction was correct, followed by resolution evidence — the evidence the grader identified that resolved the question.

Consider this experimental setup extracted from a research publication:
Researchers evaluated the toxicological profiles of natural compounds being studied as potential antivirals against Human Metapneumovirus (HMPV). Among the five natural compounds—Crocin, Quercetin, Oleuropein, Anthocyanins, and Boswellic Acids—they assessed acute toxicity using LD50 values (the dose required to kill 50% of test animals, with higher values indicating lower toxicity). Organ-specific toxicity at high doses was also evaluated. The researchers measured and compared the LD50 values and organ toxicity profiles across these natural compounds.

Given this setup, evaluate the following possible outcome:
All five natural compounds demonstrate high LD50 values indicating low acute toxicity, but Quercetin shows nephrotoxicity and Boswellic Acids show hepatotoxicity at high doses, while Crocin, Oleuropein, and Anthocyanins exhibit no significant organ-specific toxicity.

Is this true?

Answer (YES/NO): NO